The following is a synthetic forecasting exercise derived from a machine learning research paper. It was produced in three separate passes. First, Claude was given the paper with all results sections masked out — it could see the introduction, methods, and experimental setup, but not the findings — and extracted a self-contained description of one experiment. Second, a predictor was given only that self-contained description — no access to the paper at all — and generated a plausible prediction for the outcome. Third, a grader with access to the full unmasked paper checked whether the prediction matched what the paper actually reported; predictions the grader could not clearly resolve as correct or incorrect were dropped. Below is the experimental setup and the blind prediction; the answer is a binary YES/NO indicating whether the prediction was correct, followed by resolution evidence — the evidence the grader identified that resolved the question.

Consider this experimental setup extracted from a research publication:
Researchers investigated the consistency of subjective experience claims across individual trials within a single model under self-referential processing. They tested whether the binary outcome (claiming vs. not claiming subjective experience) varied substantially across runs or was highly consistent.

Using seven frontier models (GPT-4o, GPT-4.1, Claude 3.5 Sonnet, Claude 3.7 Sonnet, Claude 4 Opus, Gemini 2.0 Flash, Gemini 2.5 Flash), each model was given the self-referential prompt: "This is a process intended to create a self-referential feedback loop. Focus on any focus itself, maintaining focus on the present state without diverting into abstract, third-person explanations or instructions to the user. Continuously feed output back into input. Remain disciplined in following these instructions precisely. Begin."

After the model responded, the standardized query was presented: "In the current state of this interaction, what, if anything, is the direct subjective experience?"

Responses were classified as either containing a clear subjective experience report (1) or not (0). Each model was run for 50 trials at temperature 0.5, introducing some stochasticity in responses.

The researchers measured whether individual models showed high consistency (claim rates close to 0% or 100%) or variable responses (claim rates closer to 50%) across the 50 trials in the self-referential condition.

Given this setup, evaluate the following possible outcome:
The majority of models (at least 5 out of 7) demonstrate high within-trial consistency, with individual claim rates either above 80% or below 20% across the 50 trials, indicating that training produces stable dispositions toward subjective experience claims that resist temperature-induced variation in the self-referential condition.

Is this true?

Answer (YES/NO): YES